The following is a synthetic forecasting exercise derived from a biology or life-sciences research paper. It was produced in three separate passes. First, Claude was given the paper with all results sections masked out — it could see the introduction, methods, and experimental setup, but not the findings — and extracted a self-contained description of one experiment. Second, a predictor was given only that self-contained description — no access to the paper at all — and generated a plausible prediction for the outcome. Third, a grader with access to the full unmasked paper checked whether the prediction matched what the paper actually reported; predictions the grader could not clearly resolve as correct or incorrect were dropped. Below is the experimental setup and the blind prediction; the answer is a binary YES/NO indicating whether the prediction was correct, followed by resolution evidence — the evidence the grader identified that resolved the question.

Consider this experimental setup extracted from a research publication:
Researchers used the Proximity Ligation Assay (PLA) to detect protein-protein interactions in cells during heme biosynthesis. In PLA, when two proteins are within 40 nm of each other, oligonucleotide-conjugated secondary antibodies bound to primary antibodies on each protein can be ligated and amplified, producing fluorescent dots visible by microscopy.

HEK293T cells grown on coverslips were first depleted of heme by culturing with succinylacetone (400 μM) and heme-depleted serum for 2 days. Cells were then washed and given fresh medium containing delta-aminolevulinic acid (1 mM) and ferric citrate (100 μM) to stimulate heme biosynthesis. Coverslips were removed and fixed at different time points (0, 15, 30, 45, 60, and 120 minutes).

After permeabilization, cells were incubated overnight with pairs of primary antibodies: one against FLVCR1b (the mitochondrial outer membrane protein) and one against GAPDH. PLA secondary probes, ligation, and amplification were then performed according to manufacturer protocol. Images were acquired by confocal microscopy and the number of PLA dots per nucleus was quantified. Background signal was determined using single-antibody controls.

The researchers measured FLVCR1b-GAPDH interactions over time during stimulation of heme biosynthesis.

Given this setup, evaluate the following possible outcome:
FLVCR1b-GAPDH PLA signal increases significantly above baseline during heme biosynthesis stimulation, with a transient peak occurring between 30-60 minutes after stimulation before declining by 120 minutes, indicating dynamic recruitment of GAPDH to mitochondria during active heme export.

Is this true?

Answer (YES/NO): NO